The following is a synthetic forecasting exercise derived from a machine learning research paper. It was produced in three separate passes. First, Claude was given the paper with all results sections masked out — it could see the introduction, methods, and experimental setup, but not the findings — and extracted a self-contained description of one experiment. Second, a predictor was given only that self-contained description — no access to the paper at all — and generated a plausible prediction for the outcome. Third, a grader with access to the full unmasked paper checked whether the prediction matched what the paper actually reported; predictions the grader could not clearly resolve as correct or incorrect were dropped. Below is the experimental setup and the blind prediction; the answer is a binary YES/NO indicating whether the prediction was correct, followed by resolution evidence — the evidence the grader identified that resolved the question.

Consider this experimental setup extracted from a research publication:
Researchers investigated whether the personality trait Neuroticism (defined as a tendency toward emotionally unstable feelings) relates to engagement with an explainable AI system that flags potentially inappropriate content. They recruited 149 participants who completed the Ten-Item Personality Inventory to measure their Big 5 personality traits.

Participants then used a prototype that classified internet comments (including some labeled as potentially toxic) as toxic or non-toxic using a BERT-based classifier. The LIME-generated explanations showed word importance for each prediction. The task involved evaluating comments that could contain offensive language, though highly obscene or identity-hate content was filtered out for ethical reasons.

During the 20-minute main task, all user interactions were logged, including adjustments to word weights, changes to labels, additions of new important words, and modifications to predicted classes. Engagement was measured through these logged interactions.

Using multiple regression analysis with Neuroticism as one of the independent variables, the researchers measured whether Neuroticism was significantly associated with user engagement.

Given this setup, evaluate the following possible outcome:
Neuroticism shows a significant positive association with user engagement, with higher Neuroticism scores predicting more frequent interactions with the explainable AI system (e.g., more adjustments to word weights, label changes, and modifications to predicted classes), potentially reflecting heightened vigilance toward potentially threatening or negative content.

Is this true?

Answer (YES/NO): NO